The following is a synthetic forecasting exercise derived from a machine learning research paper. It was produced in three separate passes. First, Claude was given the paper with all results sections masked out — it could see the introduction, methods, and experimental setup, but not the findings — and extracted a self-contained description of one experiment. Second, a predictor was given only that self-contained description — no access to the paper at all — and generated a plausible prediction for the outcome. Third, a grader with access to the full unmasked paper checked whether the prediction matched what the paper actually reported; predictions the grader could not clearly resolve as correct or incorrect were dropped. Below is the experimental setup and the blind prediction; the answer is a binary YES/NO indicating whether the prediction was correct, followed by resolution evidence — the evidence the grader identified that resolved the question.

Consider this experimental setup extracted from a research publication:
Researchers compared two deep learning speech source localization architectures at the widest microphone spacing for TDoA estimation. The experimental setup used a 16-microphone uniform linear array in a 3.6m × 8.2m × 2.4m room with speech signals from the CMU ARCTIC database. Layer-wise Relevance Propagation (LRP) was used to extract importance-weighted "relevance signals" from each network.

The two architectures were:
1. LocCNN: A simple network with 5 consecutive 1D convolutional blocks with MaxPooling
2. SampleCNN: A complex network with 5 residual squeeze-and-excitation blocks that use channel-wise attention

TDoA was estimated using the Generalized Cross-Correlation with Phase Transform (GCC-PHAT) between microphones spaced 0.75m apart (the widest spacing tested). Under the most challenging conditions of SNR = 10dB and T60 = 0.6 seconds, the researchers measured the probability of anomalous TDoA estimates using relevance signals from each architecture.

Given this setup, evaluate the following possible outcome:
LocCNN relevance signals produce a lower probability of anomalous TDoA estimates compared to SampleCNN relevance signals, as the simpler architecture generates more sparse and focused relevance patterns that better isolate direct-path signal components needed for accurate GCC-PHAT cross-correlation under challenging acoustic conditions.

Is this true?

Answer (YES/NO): YES